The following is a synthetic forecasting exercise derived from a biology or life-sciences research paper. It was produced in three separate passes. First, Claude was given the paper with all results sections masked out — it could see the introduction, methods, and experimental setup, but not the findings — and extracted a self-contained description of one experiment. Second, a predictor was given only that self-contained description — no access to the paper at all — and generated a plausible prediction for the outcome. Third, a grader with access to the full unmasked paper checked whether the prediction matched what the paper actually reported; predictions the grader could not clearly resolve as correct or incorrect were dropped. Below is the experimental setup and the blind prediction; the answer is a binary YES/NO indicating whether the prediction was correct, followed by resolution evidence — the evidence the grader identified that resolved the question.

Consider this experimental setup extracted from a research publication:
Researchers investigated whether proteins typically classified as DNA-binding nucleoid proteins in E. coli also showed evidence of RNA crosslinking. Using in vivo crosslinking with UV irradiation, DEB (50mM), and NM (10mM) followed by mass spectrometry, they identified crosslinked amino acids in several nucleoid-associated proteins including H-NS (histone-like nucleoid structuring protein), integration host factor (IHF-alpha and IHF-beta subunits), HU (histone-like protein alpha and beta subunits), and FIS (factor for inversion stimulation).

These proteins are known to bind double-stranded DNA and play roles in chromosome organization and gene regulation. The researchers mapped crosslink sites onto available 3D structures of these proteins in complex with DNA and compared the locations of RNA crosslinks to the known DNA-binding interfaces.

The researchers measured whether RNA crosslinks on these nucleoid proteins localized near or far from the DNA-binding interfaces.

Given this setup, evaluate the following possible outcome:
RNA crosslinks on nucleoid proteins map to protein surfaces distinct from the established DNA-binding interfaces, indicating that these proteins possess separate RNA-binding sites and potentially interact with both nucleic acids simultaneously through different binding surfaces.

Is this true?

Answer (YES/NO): NO